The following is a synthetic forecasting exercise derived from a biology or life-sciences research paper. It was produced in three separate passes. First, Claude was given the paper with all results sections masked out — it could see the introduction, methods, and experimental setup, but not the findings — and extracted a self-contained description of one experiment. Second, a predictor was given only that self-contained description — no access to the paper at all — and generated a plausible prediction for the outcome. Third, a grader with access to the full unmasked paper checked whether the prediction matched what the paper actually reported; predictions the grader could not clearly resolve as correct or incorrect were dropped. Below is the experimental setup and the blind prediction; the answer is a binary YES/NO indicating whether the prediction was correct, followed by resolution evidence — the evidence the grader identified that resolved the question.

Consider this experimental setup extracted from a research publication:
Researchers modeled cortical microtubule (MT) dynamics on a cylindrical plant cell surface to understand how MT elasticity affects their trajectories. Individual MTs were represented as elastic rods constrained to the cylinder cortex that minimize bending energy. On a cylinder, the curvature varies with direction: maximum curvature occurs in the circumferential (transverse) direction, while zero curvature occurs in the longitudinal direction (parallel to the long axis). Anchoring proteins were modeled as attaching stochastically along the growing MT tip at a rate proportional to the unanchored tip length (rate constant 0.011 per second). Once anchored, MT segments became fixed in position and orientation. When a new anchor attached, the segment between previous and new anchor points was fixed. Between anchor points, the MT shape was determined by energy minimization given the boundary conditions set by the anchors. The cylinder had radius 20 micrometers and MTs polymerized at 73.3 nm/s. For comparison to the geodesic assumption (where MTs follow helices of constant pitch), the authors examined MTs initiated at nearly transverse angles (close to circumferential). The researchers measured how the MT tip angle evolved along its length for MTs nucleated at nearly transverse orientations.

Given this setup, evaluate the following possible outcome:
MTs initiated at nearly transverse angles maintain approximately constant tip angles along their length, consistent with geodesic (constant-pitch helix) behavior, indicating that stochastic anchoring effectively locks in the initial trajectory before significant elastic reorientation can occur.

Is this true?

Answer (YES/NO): NO